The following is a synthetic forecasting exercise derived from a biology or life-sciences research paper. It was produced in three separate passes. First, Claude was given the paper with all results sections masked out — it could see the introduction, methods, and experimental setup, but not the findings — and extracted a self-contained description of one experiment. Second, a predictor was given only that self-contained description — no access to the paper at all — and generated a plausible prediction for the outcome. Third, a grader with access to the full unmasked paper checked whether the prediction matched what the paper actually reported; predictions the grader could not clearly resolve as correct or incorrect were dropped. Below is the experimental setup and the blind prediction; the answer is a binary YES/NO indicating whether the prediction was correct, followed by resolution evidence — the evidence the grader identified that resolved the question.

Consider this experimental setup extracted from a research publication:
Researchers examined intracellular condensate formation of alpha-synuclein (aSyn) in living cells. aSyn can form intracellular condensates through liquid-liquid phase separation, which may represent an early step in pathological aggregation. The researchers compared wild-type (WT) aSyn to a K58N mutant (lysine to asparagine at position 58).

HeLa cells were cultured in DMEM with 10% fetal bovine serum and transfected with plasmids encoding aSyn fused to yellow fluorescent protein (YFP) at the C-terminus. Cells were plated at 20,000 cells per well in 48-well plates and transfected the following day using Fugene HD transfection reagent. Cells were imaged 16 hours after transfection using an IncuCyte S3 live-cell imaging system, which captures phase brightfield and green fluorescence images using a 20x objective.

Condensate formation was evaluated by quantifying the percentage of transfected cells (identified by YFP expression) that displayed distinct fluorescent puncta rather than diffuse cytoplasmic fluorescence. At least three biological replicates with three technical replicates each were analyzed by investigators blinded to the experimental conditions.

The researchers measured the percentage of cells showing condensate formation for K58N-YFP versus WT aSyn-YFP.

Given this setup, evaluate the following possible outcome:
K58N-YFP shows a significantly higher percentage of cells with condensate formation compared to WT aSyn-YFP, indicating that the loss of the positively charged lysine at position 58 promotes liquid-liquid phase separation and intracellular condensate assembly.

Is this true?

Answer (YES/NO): NO